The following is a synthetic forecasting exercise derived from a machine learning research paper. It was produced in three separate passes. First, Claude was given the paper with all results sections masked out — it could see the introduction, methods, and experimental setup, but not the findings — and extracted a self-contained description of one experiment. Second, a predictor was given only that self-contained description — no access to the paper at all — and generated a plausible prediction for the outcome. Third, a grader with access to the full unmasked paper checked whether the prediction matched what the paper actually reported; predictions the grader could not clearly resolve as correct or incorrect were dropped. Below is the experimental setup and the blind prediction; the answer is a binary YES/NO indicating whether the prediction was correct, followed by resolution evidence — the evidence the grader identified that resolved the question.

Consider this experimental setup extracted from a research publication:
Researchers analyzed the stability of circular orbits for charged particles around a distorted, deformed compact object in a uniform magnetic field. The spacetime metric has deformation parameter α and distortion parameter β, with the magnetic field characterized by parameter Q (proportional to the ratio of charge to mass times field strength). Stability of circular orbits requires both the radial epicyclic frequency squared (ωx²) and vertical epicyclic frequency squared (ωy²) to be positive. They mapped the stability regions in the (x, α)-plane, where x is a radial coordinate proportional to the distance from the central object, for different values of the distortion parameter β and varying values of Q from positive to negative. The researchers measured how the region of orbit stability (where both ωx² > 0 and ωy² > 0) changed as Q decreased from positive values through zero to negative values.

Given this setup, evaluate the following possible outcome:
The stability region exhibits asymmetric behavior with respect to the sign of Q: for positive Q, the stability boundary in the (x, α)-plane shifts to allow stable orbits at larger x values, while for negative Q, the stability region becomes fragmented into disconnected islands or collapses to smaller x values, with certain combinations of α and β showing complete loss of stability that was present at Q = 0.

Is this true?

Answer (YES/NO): NO